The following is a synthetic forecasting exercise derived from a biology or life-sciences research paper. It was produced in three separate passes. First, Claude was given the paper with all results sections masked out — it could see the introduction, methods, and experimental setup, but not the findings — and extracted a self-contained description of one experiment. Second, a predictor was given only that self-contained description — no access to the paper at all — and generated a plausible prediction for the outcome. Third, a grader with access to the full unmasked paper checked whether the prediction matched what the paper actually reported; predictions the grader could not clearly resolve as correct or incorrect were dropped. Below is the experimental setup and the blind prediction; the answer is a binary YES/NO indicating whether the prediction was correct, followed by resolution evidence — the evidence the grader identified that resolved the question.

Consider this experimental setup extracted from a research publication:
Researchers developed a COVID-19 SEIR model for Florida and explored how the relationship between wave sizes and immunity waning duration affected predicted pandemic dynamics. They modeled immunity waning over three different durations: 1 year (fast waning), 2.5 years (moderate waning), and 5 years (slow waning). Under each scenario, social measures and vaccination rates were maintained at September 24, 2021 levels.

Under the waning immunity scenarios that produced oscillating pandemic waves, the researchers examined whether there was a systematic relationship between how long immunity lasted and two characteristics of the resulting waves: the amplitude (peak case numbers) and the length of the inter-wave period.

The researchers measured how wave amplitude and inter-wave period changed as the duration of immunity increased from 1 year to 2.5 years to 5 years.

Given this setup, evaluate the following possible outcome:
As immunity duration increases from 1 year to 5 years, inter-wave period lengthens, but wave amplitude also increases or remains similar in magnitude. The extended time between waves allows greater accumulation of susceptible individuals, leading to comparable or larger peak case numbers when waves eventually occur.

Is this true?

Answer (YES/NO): NO